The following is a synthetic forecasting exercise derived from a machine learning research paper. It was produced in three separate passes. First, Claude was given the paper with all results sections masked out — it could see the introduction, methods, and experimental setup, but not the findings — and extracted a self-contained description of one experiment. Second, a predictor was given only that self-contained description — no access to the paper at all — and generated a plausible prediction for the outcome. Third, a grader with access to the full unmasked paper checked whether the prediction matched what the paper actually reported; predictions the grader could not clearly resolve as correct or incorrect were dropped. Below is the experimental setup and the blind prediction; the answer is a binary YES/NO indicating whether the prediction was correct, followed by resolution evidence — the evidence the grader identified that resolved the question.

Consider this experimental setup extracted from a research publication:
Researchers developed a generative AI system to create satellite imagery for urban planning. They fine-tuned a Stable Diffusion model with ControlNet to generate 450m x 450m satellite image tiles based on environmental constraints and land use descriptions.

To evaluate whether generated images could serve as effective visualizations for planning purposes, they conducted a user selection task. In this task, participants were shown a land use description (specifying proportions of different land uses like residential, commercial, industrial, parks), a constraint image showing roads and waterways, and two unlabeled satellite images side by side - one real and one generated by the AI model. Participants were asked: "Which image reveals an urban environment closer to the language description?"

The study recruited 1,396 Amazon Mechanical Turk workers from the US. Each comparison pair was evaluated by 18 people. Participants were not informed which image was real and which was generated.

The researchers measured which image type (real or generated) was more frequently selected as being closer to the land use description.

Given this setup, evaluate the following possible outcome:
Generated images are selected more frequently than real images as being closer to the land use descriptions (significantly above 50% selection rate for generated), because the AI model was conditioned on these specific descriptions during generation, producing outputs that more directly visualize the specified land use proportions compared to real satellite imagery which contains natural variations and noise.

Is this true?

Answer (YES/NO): YES